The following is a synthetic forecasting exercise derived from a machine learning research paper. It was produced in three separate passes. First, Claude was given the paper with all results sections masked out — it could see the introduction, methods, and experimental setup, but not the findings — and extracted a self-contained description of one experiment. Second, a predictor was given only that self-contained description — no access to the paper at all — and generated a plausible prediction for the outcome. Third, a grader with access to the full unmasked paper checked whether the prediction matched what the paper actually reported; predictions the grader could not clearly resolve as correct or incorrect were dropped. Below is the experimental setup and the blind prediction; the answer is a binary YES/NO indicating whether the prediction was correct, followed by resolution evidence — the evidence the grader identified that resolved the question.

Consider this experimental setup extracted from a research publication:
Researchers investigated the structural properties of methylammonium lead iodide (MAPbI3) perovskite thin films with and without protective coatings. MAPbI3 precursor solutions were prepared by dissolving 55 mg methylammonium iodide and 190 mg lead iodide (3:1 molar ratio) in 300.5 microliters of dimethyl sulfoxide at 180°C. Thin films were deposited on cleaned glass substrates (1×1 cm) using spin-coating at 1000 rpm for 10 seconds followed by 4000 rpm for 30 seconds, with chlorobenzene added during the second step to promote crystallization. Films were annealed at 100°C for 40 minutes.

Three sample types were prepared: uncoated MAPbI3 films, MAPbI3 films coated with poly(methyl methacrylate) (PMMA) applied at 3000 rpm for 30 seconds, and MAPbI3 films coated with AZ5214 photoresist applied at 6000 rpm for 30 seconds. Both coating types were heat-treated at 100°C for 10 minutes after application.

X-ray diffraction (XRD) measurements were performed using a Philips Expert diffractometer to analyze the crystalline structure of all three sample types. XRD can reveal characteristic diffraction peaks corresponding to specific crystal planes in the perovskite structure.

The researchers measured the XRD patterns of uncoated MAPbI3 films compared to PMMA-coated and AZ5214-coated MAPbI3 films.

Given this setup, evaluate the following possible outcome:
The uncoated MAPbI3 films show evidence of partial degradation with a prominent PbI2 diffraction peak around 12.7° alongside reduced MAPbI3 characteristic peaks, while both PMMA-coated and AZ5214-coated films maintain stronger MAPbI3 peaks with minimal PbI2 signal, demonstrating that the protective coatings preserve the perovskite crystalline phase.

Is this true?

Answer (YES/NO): NO